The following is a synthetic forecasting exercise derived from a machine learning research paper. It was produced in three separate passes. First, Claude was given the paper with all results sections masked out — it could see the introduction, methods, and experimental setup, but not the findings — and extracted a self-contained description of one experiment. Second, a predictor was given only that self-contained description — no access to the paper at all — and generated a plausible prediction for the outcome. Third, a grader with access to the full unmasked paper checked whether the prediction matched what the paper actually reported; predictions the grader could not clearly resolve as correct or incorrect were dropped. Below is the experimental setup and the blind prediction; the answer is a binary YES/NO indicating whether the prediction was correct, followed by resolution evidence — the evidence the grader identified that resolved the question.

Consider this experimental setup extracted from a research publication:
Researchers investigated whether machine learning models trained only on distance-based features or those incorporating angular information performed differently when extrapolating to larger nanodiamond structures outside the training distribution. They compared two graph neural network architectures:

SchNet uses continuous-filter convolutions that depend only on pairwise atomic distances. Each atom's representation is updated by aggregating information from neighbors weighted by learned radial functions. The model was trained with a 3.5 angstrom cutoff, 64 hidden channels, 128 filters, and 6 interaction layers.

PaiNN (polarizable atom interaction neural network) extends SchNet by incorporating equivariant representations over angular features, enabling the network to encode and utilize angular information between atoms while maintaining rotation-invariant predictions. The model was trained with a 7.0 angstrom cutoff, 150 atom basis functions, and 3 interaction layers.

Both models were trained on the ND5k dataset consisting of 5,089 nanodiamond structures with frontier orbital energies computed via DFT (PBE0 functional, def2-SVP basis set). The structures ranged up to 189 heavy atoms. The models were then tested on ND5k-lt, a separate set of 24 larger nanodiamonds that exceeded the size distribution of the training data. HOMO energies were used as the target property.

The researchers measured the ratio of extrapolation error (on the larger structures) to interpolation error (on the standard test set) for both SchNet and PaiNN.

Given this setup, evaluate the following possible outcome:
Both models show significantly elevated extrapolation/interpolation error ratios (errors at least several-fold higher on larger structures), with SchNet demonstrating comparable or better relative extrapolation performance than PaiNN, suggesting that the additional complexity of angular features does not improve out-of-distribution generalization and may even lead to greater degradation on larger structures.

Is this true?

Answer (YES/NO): NO